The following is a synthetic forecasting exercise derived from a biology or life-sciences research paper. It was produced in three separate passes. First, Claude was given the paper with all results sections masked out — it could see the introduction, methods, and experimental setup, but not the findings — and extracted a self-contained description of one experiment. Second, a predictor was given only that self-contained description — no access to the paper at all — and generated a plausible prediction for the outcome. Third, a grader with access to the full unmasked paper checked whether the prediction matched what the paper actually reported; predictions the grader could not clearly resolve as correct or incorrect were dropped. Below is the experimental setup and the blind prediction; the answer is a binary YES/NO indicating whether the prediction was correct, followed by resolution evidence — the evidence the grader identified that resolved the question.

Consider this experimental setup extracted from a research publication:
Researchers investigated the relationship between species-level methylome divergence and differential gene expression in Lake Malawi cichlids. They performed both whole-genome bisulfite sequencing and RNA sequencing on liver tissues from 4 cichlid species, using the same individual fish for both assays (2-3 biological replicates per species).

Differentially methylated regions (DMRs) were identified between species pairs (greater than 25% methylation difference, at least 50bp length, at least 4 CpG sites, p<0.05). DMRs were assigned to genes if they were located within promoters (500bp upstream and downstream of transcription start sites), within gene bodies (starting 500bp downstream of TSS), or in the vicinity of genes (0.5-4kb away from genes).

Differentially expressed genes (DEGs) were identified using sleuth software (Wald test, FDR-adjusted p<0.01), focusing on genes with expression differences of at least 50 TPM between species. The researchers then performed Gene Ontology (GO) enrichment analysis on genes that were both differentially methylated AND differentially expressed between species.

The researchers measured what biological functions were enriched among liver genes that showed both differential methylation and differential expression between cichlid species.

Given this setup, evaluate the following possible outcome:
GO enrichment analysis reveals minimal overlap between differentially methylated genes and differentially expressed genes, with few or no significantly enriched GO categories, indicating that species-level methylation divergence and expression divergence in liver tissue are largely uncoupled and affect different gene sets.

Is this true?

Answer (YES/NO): NO